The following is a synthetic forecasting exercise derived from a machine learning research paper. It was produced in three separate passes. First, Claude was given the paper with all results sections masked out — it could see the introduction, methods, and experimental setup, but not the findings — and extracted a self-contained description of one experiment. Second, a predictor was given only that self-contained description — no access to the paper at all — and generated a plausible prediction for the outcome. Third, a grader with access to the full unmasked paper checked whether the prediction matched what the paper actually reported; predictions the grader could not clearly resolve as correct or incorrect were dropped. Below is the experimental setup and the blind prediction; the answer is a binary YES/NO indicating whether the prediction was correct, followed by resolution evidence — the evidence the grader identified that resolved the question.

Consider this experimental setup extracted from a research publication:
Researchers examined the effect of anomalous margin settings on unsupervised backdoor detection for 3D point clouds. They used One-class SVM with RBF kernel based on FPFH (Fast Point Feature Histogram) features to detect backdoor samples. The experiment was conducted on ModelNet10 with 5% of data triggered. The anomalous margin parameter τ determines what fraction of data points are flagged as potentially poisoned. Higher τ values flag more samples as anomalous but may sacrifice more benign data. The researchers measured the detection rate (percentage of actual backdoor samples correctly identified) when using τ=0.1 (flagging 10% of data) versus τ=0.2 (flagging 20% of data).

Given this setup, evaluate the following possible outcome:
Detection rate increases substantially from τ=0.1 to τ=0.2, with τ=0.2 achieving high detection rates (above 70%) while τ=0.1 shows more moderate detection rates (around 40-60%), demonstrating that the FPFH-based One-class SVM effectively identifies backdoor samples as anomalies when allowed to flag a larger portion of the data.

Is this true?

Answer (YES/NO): YES